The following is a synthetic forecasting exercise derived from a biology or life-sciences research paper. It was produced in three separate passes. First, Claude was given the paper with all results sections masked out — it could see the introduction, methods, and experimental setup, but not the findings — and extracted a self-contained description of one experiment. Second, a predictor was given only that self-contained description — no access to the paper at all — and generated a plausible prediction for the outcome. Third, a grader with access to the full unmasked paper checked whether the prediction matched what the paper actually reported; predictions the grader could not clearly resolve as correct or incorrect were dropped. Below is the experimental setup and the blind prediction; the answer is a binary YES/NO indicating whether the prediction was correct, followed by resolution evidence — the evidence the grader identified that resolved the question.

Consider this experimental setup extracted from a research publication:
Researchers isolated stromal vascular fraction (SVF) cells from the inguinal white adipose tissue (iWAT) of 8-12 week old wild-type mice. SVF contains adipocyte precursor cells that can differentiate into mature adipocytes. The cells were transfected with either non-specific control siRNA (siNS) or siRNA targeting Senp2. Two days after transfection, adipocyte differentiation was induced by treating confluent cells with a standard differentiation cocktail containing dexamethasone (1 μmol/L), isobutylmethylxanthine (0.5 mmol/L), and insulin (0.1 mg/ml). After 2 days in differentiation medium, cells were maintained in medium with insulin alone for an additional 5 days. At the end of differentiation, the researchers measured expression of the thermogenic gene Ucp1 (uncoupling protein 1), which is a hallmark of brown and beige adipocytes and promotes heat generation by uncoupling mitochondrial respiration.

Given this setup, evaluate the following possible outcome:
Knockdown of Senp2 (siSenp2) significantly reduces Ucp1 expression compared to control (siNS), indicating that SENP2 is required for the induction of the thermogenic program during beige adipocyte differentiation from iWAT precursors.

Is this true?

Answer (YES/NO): NO